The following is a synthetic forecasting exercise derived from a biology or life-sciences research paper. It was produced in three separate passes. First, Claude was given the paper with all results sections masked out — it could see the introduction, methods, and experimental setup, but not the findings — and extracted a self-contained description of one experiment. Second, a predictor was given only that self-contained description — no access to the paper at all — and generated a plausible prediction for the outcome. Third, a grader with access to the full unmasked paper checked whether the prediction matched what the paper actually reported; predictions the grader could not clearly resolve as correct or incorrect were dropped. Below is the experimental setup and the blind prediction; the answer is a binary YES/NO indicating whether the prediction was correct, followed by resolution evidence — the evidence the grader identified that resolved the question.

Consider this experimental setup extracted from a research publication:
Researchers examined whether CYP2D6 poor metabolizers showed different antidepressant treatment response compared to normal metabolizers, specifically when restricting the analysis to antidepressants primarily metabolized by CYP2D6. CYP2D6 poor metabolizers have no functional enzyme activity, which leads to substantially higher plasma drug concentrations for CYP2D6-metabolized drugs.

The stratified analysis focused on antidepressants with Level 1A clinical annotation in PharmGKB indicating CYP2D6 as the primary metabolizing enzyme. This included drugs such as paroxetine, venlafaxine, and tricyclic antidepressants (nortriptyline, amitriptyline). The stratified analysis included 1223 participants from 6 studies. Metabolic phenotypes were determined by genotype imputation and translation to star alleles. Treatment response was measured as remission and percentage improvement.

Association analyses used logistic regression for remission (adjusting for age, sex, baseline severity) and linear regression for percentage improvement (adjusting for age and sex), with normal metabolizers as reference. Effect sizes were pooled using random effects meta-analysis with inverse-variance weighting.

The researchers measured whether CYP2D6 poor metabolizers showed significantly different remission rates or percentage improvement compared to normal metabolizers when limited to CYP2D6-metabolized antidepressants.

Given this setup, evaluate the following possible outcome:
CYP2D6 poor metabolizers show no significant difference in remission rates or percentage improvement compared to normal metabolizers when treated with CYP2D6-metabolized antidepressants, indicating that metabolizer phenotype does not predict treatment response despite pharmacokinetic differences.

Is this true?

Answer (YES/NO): YES